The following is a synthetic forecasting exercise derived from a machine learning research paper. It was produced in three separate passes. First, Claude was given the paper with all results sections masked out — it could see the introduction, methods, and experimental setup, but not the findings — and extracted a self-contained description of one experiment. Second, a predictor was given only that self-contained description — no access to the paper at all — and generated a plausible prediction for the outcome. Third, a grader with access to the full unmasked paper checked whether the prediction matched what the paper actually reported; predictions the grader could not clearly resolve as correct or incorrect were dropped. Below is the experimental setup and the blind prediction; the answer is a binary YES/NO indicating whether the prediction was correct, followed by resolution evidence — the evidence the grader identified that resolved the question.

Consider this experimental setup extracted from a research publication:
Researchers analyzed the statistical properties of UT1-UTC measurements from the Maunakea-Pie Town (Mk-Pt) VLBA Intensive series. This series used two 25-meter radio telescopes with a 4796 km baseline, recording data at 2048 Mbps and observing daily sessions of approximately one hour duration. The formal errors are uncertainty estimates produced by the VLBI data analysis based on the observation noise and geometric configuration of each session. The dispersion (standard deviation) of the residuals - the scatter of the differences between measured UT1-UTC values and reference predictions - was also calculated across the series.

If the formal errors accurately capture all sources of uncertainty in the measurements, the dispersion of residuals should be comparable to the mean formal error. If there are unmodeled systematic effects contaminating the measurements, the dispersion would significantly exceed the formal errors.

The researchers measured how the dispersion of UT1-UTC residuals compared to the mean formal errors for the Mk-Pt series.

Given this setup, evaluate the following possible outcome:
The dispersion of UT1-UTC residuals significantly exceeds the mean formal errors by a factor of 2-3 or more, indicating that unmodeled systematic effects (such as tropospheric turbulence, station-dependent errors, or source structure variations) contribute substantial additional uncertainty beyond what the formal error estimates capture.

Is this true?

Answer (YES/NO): NO